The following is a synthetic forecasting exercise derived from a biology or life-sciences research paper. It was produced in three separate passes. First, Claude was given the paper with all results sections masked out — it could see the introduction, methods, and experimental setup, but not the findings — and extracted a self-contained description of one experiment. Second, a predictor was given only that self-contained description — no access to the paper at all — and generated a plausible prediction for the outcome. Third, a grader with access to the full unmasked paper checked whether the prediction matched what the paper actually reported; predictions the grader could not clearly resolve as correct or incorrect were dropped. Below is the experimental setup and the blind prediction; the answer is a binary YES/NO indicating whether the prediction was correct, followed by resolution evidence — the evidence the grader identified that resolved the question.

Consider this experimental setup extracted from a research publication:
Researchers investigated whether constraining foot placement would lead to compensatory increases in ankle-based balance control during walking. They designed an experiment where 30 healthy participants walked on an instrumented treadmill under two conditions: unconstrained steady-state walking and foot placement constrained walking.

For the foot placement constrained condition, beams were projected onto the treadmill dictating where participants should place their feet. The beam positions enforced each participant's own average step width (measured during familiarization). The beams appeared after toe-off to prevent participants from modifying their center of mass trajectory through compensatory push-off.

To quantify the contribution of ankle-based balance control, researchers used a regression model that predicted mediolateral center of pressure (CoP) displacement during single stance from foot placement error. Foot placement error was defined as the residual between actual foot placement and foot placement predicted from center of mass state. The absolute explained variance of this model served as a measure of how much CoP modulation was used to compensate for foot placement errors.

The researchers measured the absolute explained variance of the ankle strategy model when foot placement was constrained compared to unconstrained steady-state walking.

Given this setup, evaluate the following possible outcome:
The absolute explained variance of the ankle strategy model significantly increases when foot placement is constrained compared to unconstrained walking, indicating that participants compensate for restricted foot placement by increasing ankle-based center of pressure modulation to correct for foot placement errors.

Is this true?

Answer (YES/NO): NO